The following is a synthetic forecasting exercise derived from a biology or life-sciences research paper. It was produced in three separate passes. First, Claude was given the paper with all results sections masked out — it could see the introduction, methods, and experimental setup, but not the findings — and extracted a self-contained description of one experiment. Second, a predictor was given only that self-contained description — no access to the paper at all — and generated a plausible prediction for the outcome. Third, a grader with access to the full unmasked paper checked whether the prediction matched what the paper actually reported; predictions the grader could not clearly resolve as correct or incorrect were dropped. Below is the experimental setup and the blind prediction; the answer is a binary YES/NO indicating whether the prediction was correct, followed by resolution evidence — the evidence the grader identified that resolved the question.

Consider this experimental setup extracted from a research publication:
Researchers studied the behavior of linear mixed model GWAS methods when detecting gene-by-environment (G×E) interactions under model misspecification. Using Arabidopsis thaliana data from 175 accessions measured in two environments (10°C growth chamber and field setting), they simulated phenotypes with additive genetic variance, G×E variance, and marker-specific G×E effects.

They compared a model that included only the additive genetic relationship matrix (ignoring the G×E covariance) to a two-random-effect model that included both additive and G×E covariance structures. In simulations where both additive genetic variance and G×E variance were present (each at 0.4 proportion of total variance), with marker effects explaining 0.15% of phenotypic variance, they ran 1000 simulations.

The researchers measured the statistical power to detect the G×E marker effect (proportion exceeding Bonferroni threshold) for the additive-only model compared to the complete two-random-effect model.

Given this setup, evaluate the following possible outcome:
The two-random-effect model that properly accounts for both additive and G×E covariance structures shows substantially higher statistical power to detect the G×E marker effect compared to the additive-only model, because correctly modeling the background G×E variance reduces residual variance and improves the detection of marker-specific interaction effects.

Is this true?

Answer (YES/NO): NO